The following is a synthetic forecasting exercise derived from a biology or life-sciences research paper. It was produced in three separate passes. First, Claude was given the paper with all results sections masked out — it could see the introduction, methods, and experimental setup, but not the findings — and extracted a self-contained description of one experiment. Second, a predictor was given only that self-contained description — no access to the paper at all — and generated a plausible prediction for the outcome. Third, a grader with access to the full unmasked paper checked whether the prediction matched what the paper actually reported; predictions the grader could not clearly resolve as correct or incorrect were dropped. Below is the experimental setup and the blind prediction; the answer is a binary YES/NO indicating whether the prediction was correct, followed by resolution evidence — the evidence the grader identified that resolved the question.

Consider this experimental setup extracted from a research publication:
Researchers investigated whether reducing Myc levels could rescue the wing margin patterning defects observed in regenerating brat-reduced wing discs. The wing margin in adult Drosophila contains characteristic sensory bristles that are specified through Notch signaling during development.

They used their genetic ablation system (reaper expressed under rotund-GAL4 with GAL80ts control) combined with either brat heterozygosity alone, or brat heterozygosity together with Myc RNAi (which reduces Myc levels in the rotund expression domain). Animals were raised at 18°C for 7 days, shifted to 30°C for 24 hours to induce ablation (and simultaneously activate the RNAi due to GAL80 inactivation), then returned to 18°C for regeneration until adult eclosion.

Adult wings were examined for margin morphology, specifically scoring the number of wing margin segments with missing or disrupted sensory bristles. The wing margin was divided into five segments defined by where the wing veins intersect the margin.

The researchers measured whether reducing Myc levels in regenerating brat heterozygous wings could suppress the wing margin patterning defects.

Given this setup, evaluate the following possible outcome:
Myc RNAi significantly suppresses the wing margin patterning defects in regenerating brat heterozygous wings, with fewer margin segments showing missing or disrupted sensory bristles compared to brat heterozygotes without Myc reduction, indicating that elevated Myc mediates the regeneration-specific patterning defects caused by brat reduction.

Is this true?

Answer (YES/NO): NO